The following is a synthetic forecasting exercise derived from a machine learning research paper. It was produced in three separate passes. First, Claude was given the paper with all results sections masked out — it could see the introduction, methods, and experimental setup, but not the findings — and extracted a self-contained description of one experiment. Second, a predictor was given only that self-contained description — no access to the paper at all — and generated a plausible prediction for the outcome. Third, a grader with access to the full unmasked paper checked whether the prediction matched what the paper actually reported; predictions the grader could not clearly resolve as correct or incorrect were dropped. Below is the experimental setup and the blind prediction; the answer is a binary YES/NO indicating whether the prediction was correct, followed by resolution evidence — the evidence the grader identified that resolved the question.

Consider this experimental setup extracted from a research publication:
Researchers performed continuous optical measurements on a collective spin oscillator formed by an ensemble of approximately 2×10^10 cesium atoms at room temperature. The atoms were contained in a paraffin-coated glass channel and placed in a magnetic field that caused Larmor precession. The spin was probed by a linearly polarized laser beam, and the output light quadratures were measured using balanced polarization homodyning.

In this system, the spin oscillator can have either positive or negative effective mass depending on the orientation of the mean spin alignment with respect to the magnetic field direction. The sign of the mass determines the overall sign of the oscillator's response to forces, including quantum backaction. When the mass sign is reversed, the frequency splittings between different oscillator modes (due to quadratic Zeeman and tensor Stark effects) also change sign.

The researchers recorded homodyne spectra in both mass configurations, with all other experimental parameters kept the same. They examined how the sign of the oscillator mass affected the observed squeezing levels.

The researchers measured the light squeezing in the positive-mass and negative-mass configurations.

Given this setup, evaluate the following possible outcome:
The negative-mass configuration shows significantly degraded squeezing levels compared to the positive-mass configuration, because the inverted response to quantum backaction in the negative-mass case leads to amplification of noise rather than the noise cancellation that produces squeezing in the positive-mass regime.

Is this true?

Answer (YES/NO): NO